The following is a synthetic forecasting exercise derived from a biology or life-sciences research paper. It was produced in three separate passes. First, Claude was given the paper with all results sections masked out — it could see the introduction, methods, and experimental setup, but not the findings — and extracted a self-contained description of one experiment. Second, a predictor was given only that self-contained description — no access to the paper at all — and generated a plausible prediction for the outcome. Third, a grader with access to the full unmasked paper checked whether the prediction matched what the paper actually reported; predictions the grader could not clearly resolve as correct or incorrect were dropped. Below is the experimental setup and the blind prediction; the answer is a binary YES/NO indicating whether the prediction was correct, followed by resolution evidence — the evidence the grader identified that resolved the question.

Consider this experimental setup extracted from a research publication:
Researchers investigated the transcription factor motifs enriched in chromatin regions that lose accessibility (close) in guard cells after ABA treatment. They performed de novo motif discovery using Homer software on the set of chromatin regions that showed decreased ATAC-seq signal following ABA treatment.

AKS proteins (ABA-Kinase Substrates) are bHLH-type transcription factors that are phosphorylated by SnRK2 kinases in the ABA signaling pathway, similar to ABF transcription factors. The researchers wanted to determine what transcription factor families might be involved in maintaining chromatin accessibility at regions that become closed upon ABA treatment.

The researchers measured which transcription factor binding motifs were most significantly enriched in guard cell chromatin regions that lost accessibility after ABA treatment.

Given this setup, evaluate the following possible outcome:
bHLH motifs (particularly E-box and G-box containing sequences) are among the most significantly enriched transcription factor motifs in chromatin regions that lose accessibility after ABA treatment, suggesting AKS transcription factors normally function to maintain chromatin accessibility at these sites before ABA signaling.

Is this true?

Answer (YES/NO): YES